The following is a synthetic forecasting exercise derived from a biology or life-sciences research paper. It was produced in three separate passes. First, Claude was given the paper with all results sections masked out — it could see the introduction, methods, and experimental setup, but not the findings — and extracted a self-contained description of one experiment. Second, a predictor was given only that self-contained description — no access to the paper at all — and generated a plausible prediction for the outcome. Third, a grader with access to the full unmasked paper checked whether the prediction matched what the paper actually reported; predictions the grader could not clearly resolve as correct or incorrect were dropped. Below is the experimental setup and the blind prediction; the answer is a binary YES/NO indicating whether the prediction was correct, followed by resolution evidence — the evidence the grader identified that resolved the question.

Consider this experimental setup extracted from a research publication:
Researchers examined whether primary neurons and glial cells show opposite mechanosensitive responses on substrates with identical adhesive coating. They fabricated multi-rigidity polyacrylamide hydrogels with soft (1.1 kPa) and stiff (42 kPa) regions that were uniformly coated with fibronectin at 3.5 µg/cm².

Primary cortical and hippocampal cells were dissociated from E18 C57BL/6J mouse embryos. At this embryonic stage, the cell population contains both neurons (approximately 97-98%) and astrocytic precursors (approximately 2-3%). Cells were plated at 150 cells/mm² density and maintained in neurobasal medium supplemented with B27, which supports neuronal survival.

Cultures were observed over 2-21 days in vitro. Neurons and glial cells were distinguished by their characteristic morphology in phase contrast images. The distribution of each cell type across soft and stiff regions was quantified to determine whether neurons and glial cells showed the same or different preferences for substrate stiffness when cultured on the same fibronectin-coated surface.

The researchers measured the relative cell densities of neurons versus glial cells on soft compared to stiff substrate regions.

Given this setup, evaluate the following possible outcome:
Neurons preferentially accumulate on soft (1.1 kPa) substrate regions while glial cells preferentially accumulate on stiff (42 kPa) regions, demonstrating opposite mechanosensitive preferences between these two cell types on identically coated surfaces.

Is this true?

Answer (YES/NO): NO